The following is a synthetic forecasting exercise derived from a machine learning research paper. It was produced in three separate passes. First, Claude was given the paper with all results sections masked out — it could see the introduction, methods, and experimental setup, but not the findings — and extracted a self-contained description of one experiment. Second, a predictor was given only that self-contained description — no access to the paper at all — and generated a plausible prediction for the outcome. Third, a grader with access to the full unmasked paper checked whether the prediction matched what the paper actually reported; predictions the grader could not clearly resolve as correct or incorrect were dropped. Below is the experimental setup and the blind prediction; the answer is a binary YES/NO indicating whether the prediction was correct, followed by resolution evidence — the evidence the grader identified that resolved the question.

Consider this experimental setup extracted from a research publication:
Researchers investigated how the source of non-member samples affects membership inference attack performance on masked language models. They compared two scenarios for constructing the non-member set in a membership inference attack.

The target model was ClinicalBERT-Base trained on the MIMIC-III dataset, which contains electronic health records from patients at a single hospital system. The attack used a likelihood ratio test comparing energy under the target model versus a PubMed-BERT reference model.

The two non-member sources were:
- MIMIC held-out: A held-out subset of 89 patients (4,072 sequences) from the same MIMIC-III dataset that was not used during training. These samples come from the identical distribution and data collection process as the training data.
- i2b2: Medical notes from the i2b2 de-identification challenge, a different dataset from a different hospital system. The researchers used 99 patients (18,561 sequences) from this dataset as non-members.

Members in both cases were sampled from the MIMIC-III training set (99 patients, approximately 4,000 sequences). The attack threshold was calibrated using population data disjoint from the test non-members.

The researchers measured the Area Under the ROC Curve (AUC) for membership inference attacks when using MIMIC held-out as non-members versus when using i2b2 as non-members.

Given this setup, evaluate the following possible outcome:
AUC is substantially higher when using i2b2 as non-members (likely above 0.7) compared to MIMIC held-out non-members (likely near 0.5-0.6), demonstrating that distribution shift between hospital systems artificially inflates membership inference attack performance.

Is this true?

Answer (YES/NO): NO